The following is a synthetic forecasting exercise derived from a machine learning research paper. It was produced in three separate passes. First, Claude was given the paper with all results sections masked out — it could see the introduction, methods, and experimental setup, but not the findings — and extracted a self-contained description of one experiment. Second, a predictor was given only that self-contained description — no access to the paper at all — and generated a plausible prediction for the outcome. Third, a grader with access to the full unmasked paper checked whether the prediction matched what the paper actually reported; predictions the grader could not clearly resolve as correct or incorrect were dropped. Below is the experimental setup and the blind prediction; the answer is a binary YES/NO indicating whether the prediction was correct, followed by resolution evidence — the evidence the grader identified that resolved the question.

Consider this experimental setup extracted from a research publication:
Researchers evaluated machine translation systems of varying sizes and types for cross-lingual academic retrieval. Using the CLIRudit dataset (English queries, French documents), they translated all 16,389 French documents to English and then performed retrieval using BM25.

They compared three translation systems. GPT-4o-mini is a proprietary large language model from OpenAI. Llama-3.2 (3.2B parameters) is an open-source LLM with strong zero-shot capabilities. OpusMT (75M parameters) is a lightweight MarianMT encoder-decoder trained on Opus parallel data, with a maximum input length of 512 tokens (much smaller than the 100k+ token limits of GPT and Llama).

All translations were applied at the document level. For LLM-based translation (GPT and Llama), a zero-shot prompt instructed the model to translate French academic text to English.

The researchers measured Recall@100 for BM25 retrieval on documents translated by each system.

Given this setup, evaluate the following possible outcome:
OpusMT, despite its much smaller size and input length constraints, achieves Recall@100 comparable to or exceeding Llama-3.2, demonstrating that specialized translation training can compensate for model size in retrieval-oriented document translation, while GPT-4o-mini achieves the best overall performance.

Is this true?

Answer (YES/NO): NO